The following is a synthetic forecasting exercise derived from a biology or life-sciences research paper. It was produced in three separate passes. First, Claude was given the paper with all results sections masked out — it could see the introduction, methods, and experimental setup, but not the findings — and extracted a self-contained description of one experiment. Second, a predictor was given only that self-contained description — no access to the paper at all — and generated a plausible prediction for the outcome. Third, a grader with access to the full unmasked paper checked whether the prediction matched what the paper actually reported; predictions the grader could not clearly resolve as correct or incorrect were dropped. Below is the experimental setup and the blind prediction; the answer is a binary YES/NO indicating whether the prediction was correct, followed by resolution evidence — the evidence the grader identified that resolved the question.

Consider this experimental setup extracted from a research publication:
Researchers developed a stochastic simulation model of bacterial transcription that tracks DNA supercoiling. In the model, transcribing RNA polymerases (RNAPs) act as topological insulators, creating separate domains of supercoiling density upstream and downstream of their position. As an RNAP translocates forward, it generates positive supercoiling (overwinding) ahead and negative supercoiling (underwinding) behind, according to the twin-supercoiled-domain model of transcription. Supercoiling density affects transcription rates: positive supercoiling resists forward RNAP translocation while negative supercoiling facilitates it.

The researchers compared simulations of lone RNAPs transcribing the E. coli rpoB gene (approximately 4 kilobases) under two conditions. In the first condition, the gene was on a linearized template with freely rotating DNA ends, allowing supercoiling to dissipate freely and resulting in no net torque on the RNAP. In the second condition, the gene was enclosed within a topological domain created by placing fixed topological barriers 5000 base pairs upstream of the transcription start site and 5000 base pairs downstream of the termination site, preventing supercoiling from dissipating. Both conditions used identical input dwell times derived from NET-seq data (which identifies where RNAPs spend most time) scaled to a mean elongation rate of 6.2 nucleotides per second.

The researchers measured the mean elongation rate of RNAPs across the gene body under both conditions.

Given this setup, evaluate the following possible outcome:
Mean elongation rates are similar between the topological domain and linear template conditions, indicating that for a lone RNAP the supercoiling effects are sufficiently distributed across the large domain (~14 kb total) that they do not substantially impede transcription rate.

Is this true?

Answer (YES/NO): NO